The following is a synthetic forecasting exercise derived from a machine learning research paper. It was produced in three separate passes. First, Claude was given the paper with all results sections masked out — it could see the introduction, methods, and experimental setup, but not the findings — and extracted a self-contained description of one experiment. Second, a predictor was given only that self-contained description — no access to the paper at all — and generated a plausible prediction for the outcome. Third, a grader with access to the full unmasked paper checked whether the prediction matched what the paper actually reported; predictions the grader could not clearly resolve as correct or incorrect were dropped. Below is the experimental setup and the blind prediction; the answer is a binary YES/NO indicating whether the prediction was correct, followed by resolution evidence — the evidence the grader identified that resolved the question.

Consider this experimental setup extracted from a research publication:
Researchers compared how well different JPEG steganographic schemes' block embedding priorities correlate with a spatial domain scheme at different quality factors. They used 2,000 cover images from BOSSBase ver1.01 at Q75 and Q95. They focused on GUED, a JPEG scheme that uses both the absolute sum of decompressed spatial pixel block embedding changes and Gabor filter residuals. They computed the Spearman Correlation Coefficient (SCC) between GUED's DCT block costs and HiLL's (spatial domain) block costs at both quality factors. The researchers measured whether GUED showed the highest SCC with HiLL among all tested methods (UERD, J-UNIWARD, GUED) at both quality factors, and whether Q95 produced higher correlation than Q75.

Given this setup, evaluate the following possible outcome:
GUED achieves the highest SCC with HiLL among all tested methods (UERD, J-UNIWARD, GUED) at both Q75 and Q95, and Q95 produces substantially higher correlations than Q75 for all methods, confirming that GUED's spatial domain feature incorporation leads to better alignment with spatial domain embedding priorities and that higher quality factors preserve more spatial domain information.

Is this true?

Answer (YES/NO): NO